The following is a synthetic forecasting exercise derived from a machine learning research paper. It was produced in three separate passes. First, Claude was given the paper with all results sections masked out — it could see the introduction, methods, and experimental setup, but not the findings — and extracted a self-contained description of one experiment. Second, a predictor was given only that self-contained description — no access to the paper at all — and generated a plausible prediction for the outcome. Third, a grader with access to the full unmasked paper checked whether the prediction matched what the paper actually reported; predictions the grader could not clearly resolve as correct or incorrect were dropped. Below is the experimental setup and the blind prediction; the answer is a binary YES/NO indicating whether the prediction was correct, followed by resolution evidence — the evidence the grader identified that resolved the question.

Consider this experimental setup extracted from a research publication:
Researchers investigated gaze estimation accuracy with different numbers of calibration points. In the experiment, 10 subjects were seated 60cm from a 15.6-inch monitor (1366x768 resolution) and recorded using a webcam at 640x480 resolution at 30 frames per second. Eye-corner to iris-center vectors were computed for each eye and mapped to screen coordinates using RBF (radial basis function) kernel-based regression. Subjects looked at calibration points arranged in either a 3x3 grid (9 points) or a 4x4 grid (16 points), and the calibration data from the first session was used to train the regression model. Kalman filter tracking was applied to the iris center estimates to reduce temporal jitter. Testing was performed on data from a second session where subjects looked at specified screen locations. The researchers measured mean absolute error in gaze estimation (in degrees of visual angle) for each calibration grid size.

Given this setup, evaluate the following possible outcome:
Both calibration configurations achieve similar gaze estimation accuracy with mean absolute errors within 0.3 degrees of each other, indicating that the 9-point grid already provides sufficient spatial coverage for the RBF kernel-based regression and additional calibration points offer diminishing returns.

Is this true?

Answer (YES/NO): YES